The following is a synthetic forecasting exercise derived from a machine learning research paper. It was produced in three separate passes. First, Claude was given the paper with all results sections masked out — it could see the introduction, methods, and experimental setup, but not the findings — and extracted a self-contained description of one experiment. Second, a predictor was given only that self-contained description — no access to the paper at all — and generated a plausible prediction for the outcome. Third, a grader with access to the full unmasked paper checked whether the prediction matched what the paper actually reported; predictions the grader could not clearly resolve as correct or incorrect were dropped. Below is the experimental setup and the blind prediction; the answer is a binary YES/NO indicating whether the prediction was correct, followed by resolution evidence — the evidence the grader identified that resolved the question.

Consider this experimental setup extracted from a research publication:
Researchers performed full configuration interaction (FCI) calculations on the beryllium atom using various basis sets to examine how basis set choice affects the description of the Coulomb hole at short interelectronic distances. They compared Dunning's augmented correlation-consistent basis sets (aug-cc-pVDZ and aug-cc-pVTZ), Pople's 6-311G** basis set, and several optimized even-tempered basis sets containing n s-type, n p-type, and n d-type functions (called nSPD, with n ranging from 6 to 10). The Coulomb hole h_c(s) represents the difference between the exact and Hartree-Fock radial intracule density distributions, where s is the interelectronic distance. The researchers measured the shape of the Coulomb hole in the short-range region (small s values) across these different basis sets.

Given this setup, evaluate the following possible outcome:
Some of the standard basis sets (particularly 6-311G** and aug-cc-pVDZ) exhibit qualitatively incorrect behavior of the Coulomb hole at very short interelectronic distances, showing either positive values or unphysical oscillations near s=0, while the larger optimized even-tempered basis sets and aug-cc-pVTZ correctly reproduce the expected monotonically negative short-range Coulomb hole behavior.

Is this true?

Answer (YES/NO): NO